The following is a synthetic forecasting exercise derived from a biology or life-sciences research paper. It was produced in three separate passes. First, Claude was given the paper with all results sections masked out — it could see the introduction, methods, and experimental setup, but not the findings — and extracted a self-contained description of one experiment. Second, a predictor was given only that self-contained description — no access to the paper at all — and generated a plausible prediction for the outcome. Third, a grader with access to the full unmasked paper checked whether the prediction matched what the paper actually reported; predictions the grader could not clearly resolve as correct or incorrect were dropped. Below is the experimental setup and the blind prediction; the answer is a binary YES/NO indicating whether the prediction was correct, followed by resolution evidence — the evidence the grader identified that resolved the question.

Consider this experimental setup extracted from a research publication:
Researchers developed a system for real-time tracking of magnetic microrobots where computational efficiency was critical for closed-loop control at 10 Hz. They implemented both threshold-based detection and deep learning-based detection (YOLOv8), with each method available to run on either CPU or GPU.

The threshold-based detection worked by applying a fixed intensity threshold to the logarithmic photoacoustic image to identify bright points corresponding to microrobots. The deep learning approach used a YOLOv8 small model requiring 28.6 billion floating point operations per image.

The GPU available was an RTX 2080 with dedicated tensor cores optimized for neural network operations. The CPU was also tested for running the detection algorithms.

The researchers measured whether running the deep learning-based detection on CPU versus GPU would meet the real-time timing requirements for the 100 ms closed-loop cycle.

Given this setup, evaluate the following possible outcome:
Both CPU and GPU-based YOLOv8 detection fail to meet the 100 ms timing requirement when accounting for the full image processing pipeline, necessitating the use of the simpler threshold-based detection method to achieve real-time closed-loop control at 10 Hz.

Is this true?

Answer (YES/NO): NO